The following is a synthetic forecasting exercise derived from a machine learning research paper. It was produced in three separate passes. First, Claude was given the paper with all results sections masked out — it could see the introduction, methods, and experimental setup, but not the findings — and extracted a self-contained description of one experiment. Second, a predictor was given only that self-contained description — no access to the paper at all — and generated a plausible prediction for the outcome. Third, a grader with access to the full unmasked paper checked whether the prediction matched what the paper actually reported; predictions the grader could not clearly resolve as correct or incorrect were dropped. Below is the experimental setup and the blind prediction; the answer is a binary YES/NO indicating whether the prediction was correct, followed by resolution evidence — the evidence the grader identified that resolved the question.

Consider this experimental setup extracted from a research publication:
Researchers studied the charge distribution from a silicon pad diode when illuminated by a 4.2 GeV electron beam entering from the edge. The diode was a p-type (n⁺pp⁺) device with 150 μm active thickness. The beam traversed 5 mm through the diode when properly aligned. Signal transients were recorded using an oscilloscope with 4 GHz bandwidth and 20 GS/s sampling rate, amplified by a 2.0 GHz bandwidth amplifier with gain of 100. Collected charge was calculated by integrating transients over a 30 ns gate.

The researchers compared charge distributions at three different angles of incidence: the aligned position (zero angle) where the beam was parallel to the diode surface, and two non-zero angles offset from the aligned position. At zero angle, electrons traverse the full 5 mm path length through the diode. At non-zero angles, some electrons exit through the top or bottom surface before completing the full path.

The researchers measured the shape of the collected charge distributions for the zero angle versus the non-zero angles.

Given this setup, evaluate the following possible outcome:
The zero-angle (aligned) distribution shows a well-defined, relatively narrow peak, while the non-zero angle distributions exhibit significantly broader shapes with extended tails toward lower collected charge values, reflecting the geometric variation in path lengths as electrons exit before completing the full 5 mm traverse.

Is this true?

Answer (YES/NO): YES